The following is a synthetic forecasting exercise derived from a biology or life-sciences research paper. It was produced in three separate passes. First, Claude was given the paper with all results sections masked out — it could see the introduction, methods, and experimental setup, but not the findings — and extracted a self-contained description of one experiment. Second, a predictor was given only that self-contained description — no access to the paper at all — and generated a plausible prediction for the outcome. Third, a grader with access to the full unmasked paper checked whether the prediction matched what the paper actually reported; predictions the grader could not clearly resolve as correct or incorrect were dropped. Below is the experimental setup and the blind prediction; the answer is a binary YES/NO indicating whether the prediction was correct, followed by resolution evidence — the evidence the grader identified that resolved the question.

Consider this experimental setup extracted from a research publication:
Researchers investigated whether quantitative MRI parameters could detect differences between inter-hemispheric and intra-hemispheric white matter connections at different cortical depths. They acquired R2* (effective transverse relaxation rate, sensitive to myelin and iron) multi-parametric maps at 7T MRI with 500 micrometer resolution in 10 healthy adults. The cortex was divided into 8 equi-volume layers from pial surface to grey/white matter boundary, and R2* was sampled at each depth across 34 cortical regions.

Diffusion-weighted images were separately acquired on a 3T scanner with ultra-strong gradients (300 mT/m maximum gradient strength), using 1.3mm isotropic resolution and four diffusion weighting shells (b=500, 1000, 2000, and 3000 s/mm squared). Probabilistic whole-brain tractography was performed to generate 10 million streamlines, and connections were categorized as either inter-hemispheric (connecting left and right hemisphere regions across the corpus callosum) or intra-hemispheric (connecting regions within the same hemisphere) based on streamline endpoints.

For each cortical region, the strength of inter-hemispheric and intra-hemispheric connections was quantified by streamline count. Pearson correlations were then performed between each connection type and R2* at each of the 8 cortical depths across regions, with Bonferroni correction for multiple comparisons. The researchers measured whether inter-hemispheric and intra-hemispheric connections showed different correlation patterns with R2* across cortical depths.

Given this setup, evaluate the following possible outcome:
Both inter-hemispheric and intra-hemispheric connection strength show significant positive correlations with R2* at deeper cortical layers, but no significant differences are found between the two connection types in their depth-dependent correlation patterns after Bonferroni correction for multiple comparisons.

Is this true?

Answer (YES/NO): NO